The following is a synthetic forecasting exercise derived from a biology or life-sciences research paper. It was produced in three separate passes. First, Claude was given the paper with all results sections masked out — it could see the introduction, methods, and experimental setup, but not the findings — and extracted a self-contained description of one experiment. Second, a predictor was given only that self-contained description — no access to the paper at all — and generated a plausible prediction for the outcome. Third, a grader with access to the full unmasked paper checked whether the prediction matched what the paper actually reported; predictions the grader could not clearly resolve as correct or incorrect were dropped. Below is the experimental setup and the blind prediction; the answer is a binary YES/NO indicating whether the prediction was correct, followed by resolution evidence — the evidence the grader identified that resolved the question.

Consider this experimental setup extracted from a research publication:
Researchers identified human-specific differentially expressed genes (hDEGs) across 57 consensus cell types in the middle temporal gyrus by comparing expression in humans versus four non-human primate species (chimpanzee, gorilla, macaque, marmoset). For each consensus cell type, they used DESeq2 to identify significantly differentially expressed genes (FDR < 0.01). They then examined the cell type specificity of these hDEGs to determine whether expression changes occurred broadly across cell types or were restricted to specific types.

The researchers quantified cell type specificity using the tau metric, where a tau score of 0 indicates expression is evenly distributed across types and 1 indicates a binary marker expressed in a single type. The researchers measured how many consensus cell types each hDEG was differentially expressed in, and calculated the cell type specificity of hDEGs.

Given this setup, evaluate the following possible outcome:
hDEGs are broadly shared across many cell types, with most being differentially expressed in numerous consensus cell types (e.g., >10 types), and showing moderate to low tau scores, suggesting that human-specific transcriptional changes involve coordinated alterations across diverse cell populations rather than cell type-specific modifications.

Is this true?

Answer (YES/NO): NO